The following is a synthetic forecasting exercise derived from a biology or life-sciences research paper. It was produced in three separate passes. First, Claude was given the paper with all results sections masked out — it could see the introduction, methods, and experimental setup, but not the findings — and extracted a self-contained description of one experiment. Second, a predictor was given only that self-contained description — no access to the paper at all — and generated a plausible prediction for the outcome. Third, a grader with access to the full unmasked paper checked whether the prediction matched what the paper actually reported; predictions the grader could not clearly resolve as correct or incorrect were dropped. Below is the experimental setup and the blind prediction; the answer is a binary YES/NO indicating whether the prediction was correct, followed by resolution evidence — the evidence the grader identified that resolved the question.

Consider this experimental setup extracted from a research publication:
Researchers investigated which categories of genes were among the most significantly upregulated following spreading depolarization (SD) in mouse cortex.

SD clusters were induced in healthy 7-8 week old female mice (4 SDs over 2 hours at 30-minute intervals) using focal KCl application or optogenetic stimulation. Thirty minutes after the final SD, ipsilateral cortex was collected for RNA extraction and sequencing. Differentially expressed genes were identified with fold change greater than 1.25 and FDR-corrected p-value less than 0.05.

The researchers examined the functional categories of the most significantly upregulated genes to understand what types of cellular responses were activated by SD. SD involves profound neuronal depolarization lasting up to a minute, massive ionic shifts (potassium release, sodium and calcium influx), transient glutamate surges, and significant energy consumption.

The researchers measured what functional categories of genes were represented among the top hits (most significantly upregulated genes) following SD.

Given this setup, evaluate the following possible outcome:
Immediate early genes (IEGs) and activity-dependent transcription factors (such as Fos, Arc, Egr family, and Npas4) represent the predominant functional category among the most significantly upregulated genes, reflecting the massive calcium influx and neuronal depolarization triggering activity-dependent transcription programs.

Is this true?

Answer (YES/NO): NO